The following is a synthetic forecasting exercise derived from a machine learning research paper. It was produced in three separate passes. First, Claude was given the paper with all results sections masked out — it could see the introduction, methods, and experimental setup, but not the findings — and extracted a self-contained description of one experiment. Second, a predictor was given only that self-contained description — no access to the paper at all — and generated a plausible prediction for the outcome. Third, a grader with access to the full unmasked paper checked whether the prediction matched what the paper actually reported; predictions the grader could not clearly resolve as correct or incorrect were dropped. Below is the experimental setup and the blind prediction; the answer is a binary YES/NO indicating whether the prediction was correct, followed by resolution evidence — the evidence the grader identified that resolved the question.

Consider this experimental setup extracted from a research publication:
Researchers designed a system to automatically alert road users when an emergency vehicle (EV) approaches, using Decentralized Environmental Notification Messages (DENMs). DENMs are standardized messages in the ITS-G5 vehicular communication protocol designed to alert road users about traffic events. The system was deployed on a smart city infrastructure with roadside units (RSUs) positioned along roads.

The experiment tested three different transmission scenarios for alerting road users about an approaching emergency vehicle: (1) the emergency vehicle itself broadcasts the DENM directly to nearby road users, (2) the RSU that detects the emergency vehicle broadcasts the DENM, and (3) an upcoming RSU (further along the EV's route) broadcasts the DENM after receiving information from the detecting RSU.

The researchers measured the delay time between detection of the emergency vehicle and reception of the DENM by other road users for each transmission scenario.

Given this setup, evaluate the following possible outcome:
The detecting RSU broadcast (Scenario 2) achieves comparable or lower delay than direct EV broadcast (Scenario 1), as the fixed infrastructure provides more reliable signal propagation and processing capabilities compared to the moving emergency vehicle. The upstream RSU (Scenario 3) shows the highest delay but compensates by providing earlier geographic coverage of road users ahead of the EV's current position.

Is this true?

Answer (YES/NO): NO